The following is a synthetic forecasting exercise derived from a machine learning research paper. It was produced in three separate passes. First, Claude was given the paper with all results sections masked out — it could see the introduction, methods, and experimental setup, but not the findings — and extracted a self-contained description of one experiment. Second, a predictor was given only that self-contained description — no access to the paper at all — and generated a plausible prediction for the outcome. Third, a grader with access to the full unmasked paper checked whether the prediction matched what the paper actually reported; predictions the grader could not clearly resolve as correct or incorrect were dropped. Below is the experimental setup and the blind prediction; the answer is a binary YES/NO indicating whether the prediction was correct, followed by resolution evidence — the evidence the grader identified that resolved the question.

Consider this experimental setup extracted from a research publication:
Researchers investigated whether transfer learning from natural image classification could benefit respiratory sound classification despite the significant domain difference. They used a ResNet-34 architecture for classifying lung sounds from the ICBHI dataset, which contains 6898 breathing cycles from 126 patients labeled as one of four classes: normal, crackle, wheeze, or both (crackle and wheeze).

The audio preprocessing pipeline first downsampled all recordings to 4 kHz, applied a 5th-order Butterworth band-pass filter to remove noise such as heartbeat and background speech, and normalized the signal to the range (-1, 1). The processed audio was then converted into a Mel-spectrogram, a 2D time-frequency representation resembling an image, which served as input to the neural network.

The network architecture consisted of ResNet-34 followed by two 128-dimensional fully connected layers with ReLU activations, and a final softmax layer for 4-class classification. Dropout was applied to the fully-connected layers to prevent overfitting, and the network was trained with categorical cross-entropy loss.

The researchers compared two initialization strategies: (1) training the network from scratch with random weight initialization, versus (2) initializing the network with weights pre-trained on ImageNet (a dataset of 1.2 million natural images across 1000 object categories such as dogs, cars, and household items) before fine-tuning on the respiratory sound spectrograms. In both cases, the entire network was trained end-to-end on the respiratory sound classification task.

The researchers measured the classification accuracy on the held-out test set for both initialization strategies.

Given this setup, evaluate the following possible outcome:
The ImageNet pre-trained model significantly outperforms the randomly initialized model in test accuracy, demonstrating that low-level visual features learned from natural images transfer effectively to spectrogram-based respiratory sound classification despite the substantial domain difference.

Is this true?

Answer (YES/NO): YES